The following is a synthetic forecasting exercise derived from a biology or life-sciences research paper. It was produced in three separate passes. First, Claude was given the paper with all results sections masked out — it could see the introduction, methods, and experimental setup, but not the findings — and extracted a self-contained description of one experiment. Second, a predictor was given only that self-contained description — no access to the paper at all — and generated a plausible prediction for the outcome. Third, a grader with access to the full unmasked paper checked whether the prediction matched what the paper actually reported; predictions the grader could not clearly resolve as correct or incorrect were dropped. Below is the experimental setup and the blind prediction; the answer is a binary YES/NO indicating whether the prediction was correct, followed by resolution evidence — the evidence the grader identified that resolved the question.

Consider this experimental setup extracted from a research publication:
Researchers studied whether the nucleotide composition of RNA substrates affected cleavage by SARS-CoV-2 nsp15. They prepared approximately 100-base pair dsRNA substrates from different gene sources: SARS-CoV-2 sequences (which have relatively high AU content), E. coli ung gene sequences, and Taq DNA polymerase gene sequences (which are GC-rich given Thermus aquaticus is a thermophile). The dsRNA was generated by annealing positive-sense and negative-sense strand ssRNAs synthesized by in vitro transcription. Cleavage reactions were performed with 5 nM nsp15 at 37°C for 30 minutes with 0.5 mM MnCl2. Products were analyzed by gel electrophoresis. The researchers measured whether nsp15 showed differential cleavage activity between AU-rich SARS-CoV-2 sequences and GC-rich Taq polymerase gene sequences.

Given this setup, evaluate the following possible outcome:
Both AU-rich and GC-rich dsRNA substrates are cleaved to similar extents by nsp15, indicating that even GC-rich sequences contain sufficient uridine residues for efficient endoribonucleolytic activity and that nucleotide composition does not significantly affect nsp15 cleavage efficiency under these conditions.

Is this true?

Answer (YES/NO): NO